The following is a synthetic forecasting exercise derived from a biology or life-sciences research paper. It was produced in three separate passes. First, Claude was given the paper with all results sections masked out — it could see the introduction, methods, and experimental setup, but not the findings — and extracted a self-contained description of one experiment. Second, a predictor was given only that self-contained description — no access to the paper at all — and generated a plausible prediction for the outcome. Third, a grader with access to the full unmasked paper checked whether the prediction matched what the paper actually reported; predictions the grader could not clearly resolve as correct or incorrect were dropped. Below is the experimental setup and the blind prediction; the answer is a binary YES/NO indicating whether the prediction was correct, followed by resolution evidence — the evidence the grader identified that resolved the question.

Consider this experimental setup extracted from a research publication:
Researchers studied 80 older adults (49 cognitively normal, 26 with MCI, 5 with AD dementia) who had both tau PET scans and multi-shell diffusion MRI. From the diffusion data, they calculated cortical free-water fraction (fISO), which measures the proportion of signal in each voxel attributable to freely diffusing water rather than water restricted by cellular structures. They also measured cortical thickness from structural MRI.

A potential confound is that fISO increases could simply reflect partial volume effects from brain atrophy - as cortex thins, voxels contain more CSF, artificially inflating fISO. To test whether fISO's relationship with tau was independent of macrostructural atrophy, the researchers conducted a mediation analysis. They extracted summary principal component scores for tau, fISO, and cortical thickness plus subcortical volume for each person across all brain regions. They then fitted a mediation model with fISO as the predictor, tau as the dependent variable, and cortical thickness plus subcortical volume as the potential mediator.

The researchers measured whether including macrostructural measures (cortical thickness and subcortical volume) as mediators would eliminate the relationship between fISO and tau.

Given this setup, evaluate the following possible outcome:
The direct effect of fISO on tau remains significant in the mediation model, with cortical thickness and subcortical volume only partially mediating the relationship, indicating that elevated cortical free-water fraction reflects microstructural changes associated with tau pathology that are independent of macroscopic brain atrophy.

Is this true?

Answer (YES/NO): YES